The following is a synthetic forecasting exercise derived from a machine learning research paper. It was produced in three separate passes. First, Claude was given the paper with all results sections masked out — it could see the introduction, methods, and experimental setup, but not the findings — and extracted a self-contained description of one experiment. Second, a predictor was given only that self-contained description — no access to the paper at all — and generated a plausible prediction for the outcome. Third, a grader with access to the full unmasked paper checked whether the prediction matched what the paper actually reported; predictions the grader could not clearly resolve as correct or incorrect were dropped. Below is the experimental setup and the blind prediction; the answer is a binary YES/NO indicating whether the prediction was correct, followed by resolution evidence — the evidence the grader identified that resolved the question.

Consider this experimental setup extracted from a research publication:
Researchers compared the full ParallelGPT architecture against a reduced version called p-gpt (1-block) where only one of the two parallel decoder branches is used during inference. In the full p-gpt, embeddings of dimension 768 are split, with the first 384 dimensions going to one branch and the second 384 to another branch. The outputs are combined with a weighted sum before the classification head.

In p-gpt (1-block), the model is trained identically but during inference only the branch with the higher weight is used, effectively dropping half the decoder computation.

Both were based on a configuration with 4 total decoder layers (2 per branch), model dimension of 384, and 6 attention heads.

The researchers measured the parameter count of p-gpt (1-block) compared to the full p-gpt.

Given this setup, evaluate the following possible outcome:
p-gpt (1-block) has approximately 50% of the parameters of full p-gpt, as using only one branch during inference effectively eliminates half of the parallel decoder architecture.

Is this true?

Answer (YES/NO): NO